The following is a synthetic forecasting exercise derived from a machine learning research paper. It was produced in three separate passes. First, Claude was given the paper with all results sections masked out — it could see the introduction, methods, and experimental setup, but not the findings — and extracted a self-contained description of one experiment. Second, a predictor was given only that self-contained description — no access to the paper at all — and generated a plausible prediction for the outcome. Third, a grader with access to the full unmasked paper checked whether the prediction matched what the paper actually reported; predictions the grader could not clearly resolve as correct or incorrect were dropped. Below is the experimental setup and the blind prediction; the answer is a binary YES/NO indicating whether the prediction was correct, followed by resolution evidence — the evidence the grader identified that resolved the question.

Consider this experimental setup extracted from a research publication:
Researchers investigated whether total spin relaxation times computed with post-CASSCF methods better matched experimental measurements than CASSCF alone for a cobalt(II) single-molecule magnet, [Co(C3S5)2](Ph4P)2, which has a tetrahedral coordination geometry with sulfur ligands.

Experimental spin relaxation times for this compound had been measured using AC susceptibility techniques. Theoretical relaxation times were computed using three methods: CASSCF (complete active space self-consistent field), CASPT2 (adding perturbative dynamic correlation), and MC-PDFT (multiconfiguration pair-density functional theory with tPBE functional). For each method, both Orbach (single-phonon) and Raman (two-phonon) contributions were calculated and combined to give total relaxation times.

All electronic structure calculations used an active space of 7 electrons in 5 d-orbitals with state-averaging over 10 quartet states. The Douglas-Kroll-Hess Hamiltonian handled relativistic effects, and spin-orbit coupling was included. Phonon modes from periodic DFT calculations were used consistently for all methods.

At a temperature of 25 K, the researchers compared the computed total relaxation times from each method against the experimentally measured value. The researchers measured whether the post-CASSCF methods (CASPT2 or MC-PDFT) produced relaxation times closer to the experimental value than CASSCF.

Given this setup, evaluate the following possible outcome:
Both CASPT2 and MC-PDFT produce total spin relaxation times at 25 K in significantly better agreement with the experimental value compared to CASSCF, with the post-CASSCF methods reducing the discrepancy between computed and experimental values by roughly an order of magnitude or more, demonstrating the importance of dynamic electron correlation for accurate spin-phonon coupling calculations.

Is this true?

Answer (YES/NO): YES